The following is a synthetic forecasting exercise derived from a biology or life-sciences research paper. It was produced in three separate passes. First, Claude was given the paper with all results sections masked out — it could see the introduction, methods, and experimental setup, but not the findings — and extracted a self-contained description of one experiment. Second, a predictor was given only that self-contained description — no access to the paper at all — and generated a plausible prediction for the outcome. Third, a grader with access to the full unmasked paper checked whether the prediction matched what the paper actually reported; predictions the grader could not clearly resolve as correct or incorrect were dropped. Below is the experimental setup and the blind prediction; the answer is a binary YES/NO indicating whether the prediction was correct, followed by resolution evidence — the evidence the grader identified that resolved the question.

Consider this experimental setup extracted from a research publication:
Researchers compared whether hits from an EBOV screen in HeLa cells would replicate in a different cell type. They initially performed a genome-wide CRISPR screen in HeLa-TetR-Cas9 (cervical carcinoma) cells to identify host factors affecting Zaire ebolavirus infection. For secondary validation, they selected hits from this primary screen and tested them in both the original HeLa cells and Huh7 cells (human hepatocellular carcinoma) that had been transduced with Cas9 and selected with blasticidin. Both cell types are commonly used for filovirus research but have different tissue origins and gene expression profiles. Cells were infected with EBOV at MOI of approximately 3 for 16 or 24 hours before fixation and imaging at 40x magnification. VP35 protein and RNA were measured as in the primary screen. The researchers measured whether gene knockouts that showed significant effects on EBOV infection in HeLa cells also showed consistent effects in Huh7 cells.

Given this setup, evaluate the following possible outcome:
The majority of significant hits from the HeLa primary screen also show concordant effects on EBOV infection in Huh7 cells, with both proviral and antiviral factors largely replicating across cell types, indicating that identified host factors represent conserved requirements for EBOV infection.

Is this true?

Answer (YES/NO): NO